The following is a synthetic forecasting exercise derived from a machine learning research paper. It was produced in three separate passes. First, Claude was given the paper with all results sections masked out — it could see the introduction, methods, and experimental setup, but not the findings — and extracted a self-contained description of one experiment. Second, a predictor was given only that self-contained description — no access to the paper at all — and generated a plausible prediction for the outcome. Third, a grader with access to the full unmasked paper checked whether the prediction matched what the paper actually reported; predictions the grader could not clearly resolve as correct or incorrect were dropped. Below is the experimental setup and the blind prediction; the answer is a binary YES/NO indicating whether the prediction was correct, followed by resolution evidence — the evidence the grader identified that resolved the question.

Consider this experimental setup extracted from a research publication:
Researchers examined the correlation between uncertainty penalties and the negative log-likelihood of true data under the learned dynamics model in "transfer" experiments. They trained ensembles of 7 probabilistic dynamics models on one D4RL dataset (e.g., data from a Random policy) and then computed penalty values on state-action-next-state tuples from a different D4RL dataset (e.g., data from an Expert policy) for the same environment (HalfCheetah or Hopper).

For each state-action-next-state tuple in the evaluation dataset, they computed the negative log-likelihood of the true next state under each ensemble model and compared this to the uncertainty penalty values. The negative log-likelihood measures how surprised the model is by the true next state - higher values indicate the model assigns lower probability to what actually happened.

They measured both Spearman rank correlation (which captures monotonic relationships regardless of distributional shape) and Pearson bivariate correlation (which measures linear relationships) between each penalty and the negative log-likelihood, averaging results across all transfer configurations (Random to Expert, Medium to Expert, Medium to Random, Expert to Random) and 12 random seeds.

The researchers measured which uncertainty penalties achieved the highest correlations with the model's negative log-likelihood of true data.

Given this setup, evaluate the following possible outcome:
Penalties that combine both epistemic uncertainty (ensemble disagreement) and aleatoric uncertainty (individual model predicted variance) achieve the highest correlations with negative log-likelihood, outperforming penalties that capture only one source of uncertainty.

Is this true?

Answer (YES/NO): YES